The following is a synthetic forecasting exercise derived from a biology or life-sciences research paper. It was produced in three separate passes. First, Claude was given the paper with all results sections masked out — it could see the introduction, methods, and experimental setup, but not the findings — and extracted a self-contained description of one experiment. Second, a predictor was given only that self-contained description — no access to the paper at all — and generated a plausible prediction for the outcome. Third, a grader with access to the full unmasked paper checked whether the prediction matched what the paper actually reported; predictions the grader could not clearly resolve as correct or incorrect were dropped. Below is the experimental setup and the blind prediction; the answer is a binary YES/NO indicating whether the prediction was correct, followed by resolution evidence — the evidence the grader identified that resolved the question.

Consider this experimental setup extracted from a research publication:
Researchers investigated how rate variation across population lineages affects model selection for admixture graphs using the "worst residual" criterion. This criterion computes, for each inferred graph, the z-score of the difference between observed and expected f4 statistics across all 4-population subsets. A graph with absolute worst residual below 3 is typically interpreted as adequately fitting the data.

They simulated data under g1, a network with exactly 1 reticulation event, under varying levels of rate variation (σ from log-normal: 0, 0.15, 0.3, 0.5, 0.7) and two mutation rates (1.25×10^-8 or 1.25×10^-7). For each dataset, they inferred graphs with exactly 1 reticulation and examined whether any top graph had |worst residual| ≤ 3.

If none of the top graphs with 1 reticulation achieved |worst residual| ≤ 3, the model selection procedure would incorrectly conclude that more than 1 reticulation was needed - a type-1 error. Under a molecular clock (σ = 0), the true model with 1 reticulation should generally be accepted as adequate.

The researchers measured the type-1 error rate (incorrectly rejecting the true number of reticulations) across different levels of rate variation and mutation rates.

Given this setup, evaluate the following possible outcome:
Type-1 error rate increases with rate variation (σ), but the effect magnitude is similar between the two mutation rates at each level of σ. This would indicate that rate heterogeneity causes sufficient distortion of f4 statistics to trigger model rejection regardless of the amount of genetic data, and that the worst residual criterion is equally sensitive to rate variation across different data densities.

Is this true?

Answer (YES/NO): NO